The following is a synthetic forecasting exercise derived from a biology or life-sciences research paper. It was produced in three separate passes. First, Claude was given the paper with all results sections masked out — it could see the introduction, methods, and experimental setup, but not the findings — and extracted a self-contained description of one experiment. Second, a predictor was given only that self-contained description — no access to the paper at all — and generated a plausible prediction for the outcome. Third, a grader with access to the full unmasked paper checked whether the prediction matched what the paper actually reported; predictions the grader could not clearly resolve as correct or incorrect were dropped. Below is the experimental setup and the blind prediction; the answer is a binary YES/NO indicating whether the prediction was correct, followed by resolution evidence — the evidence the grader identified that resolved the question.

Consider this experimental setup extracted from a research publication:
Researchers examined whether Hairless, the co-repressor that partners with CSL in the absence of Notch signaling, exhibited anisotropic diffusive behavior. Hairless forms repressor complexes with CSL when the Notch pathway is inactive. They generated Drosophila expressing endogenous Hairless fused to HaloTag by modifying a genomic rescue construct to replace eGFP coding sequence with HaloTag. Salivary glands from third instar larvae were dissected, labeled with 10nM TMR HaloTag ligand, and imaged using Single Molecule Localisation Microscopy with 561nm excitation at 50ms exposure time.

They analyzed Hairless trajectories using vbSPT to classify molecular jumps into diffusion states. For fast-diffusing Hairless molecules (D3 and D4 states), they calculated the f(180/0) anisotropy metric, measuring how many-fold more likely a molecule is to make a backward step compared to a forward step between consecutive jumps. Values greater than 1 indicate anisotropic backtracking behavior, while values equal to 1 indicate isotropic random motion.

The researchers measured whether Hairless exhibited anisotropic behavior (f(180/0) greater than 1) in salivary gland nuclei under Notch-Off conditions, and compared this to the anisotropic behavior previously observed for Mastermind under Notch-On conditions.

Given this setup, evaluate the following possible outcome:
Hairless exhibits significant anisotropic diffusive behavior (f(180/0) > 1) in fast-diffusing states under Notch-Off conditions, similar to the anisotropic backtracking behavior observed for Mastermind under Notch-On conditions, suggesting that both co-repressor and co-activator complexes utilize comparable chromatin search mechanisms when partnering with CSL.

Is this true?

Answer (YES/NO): NO